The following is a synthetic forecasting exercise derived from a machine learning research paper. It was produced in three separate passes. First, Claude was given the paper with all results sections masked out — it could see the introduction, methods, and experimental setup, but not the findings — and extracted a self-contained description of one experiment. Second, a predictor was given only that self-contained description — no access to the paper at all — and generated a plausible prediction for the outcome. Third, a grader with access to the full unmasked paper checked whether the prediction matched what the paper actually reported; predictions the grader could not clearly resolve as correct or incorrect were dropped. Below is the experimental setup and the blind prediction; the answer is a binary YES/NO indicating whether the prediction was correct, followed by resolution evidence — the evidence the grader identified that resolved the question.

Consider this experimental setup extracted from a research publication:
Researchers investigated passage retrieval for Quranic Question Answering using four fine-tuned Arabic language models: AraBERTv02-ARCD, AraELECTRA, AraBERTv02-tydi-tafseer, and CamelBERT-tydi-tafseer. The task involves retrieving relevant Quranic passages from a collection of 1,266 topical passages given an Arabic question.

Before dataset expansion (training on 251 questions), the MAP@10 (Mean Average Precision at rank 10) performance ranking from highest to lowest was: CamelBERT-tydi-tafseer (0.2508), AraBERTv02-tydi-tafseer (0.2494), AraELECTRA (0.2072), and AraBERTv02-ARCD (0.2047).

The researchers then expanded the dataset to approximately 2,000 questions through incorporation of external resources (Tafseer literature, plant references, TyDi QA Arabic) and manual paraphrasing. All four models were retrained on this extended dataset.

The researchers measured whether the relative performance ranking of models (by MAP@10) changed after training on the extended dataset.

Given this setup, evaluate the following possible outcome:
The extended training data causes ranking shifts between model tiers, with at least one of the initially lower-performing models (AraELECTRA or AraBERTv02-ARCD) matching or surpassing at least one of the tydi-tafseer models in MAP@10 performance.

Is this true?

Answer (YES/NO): NO